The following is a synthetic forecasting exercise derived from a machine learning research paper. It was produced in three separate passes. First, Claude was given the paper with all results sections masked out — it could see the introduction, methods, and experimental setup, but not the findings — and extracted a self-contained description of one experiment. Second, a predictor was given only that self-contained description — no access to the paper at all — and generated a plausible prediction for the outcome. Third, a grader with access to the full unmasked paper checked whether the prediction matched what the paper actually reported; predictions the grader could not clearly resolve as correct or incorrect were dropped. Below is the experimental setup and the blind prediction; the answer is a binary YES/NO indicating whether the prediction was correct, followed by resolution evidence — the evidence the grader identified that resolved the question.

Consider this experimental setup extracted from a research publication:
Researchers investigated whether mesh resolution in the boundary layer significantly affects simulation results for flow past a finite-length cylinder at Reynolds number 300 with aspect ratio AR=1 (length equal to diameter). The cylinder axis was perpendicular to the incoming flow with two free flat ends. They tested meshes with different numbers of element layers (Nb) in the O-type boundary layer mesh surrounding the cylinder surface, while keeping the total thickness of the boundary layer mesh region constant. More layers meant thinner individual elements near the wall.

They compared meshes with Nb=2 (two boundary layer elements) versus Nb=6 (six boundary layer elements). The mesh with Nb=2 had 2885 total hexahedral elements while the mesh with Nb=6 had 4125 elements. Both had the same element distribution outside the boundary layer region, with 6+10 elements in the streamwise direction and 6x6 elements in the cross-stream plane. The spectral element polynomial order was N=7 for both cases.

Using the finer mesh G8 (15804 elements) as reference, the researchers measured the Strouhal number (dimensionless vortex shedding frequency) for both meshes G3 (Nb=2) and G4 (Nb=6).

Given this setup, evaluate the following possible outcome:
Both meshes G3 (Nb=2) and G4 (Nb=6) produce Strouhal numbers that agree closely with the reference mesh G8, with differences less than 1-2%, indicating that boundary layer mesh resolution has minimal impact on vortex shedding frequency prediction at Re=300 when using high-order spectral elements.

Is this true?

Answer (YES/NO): NO